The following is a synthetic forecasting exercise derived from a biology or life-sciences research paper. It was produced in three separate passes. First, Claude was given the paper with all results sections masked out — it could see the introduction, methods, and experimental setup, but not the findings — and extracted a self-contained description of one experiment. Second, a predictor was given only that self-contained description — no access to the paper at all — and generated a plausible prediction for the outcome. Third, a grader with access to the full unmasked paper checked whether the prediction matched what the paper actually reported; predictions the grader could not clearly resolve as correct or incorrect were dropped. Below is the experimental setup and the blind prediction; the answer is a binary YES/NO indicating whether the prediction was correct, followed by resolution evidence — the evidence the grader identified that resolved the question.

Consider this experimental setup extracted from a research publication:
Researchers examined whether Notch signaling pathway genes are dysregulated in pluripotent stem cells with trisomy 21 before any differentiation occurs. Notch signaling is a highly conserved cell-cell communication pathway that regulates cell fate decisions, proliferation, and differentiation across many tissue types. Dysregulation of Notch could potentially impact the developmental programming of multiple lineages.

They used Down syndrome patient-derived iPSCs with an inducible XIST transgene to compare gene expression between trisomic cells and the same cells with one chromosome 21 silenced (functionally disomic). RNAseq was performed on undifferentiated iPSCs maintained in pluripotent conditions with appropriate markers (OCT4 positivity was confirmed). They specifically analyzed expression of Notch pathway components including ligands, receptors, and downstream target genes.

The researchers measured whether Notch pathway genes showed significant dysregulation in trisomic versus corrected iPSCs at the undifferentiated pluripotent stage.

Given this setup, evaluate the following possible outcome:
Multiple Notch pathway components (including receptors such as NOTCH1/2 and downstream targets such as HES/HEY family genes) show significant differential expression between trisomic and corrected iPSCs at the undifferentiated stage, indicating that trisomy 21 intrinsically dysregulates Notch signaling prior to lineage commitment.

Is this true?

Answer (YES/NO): YES